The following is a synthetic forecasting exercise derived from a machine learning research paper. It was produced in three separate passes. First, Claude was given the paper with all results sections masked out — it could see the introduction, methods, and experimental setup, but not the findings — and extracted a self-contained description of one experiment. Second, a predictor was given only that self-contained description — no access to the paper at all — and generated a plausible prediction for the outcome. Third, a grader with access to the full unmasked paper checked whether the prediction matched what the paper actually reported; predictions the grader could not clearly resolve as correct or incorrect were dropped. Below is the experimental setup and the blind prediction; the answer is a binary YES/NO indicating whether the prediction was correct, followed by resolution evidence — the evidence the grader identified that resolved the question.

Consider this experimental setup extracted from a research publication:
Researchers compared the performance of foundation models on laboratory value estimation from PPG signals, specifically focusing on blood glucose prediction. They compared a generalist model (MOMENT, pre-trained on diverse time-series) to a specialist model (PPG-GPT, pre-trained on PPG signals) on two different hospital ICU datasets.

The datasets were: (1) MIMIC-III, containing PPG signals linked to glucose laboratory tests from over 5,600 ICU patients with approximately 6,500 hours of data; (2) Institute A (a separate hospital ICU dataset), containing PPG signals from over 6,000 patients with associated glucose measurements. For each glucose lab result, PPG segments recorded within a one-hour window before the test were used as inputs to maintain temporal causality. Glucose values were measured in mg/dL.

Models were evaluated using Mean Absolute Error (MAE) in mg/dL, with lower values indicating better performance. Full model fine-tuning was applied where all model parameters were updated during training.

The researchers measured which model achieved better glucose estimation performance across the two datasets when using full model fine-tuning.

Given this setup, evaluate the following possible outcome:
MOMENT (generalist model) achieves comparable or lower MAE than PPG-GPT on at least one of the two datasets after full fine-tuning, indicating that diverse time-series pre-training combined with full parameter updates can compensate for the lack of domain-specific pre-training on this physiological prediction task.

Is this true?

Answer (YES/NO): YES